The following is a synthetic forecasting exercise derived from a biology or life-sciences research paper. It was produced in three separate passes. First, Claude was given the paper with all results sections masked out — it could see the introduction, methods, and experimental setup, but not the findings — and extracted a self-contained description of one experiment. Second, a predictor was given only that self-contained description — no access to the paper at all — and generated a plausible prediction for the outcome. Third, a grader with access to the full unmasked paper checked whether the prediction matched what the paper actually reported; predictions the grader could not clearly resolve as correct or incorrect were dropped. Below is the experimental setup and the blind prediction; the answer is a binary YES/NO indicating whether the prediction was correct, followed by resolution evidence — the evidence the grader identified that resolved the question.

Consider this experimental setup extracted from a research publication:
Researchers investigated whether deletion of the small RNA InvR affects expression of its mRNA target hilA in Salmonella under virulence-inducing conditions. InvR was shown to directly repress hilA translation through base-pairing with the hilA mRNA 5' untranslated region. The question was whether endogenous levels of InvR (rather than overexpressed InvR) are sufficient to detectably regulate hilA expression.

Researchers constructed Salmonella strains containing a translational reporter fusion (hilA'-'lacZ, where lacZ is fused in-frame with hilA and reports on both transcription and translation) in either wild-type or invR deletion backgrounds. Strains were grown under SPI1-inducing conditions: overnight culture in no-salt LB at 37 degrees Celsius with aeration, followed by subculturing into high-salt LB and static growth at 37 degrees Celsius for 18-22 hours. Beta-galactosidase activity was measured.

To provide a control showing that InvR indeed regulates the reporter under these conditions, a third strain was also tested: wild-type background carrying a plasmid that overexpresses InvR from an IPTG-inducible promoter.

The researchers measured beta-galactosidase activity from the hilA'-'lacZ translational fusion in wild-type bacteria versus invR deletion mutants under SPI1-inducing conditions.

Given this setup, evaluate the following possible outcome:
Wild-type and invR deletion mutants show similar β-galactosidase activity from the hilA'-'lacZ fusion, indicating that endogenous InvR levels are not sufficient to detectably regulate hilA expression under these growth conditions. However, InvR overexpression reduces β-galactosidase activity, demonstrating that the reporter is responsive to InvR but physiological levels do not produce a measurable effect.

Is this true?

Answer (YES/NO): NO